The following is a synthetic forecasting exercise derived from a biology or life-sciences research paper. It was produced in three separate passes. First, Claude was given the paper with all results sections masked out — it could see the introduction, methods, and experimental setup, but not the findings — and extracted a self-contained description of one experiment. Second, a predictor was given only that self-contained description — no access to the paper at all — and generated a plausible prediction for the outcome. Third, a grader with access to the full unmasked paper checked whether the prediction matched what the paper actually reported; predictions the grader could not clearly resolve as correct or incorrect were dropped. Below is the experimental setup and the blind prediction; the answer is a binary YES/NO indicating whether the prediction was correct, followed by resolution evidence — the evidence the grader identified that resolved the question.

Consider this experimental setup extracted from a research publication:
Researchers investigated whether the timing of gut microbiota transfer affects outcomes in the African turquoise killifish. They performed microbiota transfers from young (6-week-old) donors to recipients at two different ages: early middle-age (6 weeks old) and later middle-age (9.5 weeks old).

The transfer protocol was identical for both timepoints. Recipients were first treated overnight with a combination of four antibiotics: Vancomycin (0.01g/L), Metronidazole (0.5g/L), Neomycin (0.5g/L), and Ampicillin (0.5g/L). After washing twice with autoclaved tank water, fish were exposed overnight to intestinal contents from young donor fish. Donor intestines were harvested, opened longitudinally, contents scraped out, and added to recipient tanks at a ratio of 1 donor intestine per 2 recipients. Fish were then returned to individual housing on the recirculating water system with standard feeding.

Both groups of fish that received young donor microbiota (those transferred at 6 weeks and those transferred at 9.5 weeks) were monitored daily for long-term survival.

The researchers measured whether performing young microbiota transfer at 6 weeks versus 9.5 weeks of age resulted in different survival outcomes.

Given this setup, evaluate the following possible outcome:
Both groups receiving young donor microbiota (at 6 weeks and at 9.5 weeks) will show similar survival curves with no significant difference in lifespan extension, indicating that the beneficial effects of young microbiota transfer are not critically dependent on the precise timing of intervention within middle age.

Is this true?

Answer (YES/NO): NO